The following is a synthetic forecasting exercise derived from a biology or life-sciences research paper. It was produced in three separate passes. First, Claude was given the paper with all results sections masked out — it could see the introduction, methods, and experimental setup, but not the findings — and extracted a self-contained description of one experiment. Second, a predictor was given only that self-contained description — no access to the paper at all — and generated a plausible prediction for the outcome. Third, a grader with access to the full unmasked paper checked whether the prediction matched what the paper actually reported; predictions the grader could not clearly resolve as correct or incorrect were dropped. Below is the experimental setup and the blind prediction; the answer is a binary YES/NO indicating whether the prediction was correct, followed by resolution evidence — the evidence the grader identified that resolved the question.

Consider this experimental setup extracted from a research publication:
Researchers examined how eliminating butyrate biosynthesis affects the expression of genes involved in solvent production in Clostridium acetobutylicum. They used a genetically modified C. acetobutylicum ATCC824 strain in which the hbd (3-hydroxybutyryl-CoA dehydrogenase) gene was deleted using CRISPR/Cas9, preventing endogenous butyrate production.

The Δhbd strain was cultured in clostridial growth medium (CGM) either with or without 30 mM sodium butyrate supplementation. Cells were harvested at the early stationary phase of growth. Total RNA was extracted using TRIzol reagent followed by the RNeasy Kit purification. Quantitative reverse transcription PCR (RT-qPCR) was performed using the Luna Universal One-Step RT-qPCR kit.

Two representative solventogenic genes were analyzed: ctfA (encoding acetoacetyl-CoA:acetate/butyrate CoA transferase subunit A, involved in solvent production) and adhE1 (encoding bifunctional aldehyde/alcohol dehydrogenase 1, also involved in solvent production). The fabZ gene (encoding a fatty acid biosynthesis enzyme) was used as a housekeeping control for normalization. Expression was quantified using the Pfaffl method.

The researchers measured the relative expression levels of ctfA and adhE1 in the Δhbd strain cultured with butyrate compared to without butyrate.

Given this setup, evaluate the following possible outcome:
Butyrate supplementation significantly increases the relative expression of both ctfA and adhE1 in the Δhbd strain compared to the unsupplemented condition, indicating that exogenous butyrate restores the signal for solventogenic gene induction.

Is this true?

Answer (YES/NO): YES